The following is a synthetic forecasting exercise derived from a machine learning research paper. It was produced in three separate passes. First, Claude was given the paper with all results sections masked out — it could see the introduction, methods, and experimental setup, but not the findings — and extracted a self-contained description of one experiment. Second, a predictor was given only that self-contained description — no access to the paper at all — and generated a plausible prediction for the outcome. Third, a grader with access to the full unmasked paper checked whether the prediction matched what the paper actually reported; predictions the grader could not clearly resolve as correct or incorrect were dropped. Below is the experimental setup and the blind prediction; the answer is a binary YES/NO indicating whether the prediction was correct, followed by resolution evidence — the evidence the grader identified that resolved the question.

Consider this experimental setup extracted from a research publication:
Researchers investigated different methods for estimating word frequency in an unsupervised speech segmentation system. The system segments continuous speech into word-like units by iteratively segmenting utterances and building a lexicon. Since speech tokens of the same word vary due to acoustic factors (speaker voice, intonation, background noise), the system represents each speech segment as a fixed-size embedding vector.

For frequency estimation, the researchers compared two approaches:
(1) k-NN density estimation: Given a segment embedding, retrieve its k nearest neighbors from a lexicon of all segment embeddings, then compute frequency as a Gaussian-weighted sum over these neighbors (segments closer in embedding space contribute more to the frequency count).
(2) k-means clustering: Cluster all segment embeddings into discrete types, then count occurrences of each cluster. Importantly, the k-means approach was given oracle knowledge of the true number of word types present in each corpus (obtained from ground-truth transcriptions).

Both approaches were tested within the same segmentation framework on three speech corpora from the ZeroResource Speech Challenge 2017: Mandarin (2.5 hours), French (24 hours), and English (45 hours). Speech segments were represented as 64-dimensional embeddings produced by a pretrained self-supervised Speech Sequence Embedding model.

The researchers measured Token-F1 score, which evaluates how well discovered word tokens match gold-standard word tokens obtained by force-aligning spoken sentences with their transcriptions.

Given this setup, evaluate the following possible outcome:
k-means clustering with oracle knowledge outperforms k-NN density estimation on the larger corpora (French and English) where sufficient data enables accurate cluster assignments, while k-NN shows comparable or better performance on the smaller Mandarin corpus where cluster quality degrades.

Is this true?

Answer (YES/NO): NO